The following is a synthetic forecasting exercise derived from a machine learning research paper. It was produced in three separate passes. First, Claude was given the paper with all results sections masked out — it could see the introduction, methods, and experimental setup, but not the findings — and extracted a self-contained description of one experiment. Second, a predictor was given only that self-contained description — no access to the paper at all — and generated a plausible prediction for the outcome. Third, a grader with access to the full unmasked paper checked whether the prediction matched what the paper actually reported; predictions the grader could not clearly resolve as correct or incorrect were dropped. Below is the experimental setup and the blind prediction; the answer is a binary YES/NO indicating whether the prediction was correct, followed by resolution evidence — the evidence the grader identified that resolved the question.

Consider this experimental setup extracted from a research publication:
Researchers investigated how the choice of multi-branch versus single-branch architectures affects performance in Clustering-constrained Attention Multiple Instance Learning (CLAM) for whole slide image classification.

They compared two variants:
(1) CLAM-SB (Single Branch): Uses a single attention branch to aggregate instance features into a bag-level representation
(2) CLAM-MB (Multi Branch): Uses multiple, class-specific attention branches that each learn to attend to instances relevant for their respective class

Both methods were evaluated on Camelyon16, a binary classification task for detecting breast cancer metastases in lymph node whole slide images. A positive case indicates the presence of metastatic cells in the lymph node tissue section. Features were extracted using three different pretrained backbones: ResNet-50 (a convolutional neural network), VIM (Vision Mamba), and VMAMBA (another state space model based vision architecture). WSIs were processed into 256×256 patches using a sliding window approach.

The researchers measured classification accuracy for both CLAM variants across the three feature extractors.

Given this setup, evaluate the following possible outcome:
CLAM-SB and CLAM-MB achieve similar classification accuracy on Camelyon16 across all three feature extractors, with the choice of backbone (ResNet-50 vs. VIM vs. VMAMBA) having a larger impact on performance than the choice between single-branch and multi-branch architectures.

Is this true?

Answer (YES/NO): NO